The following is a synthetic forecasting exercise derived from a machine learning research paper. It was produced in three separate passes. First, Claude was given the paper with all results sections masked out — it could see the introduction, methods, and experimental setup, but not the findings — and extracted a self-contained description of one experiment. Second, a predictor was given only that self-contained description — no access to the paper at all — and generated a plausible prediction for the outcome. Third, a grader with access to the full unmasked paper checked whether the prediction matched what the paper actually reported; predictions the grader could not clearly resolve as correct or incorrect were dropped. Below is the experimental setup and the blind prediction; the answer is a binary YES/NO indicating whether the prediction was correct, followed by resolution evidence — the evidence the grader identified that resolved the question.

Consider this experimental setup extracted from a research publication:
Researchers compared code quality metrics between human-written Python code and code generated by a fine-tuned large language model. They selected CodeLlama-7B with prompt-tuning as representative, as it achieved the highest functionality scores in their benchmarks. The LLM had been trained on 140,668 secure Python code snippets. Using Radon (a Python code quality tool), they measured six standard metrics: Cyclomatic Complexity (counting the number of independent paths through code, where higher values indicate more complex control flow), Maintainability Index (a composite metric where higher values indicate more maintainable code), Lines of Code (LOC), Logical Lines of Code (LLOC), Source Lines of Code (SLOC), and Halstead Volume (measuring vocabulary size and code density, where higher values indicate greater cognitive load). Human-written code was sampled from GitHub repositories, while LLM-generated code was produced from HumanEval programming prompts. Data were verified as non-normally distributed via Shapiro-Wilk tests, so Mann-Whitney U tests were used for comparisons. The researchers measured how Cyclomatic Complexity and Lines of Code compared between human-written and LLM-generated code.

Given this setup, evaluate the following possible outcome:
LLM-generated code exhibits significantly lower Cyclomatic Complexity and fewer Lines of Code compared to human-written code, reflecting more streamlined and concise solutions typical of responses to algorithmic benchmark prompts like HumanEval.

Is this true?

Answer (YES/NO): YES